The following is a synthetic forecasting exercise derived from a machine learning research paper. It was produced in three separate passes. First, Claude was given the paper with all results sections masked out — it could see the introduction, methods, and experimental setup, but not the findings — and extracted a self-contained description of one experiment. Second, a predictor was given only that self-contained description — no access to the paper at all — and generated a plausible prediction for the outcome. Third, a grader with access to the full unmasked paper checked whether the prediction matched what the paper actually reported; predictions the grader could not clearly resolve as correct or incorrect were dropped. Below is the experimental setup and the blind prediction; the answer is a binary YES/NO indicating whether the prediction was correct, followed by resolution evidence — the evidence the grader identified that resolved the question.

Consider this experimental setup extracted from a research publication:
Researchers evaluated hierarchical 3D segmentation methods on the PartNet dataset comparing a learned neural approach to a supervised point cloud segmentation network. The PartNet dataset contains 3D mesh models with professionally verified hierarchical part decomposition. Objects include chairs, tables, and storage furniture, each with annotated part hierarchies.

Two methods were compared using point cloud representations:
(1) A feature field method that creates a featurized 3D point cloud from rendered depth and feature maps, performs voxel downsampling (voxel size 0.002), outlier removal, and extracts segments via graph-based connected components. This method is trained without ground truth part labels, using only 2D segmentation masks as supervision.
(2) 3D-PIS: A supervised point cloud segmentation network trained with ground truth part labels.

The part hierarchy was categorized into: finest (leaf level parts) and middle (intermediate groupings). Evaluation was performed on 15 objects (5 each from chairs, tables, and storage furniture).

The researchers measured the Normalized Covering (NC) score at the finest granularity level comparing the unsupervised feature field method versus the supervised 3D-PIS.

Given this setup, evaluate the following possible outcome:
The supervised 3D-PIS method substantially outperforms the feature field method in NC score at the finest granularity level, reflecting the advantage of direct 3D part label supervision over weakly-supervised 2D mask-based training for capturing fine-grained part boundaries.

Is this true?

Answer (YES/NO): NO